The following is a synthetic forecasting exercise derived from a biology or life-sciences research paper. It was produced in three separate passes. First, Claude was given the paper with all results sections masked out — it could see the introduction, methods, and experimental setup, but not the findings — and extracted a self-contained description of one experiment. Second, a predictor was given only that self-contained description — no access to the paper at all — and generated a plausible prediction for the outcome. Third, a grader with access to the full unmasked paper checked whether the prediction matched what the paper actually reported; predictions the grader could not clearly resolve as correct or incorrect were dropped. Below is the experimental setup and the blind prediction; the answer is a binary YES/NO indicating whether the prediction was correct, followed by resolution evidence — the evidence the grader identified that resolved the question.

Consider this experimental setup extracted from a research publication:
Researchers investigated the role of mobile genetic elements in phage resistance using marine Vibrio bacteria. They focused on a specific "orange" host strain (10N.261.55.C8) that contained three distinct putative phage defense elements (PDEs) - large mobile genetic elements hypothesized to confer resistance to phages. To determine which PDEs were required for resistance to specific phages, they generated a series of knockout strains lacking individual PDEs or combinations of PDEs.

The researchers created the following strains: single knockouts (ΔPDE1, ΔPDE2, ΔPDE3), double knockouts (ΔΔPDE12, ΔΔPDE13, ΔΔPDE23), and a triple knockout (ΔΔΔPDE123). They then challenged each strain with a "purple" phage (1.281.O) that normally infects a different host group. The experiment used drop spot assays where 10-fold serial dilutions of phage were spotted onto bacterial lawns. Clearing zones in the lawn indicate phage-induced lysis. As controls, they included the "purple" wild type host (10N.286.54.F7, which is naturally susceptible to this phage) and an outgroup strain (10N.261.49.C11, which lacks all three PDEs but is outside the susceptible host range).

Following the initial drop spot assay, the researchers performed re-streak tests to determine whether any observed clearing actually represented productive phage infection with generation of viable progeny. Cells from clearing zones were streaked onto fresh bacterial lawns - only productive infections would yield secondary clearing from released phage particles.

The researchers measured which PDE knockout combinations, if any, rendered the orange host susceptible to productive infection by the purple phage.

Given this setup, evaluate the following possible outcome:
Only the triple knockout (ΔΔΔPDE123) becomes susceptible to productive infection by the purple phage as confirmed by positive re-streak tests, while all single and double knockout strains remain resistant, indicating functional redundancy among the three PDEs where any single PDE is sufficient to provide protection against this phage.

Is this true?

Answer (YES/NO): NO